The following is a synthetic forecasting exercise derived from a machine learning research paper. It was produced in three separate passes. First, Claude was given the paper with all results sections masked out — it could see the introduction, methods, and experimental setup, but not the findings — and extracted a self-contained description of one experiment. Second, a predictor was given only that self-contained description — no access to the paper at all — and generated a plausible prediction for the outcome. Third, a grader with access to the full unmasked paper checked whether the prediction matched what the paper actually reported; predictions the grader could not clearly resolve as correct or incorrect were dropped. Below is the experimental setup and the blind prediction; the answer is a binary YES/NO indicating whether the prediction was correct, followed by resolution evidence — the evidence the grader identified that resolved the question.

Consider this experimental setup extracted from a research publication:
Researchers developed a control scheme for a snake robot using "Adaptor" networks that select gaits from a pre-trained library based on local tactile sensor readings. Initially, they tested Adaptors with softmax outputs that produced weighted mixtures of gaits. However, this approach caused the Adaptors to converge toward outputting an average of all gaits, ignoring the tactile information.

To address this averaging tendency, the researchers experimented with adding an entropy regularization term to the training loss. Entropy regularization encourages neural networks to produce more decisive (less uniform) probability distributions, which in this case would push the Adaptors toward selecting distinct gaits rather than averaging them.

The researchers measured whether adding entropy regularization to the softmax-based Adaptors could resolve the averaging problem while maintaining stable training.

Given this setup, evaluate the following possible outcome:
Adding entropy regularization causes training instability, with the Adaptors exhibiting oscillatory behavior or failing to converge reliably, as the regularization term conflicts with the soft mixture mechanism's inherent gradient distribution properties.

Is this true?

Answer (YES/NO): YES